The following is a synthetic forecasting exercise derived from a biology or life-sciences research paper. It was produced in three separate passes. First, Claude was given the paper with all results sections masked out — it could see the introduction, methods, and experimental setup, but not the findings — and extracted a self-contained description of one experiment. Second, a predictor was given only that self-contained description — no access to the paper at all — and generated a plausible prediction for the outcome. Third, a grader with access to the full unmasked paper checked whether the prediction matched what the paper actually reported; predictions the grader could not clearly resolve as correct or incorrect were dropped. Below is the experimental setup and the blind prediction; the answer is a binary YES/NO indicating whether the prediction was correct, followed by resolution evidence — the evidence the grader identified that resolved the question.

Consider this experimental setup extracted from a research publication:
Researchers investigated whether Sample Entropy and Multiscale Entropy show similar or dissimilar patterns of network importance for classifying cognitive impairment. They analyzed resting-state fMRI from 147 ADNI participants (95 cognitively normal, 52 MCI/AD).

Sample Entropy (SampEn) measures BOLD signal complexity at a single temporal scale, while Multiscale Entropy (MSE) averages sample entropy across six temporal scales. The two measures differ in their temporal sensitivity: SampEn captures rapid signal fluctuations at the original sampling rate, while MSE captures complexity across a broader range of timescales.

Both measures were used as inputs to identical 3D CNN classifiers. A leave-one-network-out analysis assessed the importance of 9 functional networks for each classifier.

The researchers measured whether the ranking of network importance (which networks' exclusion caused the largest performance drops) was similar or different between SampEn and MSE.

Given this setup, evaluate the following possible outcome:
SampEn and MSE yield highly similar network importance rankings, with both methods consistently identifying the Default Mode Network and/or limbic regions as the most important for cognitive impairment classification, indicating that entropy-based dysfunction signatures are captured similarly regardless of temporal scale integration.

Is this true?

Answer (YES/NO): NO